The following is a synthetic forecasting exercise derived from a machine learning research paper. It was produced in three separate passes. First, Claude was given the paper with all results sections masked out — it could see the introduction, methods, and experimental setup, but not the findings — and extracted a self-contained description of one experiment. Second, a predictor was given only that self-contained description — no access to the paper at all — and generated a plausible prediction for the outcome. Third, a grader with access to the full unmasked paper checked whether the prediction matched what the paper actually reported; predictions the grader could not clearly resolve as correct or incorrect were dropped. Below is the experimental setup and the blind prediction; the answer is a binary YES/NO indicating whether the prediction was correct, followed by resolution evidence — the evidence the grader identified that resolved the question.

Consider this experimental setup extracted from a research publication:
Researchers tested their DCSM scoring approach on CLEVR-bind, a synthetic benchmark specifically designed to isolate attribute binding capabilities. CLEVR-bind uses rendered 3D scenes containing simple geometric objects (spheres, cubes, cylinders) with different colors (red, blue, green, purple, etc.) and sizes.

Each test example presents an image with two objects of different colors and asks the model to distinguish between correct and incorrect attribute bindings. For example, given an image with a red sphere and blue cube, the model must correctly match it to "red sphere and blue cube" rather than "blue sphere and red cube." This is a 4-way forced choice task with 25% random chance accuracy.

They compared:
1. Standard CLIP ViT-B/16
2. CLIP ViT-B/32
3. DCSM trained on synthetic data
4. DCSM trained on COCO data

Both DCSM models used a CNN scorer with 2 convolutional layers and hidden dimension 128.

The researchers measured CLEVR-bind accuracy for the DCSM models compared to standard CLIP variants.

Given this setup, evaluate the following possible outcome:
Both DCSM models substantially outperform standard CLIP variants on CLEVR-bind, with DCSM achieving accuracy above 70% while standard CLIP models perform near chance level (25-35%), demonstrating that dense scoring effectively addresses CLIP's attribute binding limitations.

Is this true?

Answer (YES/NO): NO